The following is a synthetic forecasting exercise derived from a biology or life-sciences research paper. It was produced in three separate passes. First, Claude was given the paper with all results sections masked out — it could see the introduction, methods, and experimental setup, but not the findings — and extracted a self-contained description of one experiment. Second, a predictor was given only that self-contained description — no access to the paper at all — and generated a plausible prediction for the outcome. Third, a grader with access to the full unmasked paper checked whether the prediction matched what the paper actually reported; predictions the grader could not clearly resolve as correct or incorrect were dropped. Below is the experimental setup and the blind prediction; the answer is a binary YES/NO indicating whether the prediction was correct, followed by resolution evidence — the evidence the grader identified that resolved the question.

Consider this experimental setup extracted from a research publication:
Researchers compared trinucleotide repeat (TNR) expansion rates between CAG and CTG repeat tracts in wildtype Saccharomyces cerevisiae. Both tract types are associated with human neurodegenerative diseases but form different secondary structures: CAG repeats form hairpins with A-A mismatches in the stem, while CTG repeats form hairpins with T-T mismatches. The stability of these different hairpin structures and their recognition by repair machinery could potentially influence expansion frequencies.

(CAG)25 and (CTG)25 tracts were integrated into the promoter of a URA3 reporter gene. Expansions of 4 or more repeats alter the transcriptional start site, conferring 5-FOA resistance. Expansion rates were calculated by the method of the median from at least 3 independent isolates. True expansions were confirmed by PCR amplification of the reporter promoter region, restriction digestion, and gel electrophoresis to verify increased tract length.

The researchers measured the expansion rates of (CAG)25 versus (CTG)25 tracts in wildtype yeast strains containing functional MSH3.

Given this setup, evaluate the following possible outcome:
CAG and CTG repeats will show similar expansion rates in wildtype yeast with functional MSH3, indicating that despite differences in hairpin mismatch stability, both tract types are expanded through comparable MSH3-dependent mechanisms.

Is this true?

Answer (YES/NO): NO